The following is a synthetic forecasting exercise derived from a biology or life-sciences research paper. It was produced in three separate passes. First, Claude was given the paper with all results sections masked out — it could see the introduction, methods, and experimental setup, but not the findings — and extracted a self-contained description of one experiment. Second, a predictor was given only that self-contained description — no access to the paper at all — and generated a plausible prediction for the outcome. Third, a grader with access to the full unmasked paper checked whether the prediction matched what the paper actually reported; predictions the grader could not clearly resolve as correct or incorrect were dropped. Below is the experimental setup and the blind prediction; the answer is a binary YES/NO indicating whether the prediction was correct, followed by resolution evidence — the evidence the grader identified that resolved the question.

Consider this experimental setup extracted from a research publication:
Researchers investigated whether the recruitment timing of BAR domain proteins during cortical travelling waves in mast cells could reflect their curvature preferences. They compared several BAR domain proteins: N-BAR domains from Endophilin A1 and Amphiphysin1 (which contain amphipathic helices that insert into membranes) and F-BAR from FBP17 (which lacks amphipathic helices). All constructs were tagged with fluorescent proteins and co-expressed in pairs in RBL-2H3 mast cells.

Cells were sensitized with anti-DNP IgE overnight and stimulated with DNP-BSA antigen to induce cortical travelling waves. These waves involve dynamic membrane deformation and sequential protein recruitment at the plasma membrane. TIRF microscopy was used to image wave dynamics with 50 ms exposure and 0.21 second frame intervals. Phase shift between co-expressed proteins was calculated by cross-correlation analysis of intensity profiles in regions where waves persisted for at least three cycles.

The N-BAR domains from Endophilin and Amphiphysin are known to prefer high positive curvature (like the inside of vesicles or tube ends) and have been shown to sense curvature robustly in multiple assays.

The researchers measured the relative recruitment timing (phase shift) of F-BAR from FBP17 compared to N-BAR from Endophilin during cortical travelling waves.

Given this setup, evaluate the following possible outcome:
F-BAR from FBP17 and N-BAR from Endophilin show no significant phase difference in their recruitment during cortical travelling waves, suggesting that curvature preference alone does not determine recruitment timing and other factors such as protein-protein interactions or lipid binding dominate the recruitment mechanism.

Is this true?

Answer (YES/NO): NO